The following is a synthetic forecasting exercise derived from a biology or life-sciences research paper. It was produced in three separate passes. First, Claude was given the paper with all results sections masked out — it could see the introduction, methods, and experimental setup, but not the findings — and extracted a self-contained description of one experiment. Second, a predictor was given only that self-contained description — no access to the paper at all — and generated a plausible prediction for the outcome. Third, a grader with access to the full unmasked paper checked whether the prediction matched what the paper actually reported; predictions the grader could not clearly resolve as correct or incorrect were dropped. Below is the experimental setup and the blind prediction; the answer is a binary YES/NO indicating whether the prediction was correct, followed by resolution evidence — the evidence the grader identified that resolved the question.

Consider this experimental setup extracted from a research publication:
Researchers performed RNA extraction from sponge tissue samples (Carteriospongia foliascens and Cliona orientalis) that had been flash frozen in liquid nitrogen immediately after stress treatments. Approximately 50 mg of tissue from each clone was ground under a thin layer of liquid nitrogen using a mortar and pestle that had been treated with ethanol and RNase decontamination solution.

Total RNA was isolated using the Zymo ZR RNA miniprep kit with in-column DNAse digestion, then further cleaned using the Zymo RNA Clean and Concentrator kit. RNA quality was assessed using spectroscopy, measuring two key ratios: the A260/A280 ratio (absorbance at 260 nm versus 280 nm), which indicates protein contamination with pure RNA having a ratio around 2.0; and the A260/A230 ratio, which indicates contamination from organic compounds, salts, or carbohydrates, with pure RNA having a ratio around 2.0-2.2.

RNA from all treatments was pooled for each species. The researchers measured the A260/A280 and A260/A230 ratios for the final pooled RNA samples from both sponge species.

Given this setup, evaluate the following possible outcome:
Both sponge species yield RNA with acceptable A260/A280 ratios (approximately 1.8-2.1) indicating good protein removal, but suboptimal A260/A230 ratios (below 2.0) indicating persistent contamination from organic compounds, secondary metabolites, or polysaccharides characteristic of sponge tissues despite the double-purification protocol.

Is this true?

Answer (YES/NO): YES